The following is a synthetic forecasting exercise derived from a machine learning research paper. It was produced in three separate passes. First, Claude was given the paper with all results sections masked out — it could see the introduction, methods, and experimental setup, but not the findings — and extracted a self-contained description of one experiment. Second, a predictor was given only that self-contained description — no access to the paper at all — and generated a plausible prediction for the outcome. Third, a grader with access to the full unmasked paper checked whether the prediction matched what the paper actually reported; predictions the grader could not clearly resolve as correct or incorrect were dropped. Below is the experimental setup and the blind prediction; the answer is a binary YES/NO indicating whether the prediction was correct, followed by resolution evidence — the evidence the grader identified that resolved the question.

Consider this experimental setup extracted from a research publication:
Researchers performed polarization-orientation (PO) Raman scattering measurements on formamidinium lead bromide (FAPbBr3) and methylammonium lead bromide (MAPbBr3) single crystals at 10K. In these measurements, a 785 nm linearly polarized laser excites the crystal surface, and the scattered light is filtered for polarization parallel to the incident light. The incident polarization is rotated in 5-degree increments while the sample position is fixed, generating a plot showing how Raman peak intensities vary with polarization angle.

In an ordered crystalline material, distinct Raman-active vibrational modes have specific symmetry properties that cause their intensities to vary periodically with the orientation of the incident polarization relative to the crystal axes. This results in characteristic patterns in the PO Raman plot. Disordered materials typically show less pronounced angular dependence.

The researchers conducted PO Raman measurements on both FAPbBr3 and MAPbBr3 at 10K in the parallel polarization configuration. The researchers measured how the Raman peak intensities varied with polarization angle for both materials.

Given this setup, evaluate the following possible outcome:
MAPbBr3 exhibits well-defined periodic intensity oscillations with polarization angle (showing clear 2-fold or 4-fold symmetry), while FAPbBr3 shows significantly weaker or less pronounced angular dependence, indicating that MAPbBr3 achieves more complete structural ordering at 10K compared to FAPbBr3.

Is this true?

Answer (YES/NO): NO